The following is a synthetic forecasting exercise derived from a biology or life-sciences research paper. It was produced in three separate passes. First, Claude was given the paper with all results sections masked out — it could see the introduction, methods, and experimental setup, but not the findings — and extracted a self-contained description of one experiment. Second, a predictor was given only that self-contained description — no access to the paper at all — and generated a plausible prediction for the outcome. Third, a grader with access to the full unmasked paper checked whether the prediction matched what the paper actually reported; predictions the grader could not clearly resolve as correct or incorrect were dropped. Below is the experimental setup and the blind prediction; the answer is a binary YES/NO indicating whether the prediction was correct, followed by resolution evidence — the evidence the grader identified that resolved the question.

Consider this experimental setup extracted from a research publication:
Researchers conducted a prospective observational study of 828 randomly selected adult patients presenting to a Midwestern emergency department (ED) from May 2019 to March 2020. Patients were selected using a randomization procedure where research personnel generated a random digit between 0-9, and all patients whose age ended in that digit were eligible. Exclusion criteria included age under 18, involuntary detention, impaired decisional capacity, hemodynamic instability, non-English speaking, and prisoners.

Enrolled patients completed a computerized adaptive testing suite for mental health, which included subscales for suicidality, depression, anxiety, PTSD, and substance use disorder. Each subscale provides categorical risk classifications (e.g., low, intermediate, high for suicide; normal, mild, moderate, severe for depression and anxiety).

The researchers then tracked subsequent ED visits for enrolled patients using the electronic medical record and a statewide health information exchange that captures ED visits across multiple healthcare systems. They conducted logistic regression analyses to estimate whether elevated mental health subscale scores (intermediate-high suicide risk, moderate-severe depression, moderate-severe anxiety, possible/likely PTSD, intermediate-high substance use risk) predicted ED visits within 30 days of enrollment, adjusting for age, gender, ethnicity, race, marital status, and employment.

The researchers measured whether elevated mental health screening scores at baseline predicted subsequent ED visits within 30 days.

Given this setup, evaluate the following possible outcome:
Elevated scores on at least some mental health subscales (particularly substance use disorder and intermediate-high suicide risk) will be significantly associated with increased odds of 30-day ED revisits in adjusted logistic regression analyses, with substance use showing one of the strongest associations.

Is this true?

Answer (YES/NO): NO